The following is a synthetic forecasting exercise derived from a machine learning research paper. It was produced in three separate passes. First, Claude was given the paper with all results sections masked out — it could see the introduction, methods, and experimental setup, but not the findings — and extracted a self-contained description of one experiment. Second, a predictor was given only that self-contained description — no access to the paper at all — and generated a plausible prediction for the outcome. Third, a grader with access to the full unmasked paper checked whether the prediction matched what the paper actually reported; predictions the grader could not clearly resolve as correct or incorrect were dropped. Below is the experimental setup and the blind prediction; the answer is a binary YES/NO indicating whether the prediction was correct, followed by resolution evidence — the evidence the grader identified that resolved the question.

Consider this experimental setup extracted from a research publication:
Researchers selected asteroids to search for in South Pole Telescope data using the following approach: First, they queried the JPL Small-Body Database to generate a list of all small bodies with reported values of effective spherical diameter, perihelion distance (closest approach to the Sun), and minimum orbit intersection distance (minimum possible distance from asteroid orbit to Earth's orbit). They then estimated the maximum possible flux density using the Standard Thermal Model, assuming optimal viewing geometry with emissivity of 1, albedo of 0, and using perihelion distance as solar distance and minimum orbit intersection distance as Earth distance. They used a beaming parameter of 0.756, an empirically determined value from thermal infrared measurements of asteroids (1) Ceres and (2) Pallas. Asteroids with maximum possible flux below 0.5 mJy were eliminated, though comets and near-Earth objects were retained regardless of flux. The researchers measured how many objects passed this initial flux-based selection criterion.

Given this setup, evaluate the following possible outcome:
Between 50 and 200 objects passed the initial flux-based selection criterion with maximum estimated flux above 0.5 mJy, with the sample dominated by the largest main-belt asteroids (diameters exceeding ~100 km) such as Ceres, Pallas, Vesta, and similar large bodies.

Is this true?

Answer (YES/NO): NO